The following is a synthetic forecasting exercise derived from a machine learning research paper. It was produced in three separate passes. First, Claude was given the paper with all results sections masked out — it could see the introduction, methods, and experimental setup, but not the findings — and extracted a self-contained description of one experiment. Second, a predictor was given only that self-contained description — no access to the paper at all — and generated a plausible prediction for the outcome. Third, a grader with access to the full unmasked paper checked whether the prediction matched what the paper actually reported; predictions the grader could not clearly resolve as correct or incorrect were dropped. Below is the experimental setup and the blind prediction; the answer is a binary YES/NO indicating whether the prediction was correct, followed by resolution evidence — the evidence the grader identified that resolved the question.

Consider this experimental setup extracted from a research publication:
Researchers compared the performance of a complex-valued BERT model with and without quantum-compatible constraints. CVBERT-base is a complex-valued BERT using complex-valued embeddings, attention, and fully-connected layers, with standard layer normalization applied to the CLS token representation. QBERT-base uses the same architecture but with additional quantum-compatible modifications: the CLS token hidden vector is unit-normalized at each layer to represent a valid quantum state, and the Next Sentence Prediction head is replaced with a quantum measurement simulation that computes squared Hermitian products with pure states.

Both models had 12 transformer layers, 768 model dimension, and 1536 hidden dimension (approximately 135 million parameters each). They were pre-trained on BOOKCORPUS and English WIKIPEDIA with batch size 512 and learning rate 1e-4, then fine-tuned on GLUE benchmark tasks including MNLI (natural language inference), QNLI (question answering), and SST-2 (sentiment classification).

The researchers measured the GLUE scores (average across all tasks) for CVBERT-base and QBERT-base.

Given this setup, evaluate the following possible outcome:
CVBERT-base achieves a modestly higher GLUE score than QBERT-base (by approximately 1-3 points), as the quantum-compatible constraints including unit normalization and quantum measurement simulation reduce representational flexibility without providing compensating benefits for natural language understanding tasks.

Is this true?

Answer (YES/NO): NO